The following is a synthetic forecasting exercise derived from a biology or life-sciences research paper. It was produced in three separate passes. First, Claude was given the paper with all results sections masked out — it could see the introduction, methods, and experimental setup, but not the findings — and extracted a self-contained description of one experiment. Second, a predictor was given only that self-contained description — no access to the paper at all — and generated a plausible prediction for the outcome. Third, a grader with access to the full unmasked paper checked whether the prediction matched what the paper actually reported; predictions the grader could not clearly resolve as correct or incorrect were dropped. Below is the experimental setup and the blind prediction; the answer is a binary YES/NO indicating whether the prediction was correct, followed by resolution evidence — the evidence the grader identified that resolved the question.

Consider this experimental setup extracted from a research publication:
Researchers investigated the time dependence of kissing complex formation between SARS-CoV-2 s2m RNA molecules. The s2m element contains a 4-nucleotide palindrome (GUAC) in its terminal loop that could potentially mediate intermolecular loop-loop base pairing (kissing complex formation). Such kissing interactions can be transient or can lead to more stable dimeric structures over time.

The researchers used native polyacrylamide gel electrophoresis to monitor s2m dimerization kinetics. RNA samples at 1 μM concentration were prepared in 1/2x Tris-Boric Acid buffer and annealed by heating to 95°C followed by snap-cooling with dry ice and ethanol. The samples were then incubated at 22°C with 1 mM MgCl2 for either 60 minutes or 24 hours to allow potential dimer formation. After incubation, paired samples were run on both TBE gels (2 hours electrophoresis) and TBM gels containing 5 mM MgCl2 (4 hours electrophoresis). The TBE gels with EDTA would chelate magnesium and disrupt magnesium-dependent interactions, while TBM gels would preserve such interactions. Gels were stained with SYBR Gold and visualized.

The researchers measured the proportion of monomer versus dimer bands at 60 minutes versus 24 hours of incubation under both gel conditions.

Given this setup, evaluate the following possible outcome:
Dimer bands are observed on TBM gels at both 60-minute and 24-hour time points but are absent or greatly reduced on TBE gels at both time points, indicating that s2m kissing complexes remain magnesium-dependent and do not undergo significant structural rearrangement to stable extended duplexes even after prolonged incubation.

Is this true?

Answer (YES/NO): NO